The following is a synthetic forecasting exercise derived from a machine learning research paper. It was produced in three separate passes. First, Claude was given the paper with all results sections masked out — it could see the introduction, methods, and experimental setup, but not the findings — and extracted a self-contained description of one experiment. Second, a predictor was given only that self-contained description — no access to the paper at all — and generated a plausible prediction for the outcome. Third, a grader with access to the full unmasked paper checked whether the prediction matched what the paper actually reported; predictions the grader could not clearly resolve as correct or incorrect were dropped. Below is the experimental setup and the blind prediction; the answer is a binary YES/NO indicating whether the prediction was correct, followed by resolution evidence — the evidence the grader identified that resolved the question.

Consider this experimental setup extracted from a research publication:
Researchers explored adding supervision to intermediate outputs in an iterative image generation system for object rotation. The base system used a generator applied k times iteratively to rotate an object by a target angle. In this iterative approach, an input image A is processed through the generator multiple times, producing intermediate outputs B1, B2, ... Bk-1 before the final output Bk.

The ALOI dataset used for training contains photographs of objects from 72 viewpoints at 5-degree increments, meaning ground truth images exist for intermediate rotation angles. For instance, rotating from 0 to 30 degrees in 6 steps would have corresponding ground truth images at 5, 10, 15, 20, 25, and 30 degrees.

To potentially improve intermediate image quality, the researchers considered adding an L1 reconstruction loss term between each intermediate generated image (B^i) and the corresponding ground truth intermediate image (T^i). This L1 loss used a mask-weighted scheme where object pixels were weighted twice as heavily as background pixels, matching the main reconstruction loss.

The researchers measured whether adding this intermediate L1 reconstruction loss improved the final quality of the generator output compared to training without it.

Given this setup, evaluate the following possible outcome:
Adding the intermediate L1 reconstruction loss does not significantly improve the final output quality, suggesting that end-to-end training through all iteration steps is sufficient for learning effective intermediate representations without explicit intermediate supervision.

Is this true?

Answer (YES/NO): YES